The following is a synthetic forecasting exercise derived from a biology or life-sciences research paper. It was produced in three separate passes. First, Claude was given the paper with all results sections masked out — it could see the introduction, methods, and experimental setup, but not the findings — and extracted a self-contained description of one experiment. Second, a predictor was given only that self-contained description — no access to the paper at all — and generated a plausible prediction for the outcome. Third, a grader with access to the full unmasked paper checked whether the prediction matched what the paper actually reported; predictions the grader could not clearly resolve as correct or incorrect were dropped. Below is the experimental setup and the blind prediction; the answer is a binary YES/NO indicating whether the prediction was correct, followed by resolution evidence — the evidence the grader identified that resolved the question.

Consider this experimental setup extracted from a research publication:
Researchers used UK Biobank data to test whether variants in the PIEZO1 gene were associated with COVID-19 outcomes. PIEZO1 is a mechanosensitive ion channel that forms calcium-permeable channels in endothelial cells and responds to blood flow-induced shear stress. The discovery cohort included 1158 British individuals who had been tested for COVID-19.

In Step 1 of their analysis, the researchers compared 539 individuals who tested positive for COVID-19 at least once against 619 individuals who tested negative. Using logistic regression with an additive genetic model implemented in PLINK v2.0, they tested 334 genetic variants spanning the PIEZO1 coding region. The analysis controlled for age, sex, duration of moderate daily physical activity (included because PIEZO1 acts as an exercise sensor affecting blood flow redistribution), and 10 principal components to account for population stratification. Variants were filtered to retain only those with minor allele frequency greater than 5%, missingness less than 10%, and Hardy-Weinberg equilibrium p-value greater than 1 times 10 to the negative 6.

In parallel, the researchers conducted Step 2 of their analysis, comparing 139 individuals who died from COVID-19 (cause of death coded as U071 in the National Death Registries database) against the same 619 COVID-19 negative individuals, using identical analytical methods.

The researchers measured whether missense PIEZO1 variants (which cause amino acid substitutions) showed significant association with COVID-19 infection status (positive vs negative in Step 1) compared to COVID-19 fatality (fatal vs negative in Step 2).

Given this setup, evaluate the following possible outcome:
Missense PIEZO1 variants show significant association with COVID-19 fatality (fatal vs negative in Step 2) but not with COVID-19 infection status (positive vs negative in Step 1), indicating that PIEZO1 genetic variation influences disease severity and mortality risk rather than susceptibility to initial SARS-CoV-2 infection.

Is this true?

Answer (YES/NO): YES